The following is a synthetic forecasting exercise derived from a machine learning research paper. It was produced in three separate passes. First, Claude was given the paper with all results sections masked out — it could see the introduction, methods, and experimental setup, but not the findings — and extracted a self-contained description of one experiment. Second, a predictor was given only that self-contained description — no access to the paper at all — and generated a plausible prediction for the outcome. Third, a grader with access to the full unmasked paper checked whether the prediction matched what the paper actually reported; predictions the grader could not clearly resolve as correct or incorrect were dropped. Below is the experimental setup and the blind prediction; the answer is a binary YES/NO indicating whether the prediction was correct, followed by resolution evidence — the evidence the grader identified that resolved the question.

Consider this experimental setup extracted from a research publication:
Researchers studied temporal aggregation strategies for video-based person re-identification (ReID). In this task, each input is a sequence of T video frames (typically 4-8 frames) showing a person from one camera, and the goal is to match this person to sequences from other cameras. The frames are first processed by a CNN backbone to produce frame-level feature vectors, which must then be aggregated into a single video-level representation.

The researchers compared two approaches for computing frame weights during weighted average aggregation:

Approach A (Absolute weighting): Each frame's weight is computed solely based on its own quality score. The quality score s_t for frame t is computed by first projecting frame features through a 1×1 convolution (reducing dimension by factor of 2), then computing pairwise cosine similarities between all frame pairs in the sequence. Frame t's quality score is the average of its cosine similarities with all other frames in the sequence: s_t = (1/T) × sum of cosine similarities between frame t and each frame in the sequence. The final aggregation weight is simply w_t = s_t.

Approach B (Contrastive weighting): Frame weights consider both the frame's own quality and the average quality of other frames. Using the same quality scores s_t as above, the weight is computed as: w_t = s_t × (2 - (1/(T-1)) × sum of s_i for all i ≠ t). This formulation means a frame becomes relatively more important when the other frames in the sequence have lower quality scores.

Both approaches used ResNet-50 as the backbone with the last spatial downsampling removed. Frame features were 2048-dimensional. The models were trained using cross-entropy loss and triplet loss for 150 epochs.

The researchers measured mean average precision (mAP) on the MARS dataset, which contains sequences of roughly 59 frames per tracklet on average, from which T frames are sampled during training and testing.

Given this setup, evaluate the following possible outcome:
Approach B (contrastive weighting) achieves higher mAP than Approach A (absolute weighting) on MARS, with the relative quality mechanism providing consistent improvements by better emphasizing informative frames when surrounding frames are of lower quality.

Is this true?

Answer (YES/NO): YES